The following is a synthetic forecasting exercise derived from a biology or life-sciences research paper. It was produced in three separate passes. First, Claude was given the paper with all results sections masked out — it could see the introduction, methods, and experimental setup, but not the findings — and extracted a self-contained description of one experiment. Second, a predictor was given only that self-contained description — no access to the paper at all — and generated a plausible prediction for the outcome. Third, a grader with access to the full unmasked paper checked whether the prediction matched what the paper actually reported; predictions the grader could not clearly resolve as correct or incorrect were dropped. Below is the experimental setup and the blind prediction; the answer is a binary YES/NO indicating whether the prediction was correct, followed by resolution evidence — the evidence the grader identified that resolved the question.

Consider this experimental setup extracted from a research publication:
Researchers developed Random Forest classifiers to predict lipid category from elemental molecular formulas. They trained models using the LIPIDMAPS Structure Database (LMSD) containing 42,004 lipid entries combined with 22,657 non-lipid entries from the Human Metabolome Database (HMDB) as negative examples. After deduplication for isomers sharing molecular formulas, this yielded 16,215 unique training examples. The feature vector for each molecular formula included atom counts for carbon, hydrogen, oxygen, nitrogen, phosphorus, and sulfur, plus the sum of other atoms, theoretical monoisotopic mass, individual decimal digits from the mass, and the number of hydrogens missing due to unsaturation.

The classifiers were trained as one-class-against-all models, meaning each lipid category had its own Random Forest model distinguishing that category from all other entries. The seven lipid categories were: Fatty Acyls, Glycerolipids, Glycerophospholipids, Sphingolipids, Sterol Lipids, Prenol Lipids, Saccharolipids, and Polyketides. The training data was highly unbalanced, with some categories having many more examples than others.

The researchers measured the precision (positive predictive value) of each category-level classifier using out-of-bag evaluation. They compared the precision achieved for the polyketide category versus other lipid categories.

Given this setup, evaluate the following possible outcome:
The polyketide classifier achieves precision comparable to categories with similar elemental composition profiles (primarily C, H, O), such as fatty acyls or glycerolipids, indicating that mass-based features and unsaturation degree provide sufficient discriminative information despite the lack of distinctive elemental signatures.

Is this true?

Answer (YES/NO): NO